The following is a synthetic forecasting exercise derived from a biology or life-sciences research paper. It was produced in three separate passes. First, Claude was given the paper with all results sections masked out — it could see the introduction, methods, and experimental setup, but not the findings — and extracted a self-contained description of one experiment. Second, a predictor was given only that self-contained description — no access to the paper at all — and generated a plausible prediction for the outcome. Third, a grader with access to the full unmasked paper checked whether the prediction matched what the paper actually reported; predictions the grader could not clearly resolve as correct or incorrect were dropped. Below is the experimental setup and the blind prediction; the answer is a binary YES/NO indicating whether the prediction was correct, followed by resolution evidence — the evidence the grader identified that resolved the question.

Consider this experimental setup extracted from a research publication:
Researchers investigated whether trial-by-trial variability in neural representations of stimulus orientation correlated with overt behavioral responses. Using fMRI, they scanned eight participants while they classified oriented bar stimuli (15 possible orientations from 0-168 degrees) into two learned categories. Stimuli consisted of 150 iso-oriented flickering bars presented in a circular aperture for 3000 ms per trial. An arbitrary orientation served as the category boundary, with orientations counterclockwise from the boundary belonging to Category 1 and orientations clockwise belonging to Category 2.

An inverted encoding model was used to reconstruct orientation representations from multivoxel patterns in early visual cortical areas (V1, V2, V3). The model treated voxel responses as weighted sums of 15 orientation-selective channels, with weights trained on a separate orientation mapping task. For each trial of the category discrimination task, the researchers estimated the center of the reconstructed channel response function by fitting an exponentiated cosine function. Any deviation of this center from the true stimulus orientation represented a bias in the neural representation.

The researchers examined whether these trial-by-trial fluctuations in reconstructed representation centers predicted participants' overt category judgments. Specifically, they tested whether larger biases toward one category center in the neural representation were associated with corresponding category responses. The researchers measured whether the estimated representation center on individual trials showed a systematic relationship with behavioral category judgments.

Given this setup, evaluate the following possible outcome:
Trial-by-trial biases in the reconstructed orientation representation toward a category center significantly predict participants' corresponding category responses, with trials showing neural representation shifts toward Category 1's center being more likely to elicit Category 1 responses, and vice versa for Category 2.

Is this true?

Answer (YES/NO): YES